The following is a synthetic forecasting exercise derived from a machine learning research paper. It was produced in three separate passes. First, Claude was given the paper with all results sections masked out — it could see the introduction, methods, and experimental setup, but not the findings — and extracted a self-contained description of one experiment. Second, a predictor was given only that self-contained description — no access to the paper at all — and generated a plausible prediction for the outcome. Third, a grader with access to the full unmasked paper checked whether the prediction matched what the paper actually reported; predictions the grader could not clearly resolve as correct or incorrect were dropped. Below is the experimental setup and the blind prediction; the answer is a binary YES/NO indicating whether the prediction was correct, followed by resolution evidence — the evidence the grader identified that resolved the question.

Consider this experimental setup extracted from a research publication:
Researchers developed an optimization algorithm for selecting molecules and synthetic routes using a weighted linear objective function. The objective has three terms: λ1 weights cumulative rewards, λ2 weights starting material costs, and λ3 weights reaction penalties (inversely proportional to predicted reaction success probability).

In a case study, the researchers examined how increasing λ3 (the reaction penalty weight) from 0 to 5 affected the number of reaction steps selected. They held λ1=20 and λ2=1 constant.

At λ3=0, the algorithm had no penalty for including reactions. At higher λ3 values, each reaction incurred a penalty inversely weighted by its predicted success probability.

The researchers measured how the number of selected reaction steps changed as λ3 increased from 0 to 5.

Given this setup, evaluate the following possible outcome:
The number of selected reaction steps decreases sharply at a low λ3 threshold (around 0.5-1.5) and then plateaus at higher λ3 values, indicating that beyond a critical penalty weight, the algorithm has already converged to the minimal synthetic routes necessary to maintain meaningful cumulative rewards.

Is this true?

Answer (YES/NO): NO